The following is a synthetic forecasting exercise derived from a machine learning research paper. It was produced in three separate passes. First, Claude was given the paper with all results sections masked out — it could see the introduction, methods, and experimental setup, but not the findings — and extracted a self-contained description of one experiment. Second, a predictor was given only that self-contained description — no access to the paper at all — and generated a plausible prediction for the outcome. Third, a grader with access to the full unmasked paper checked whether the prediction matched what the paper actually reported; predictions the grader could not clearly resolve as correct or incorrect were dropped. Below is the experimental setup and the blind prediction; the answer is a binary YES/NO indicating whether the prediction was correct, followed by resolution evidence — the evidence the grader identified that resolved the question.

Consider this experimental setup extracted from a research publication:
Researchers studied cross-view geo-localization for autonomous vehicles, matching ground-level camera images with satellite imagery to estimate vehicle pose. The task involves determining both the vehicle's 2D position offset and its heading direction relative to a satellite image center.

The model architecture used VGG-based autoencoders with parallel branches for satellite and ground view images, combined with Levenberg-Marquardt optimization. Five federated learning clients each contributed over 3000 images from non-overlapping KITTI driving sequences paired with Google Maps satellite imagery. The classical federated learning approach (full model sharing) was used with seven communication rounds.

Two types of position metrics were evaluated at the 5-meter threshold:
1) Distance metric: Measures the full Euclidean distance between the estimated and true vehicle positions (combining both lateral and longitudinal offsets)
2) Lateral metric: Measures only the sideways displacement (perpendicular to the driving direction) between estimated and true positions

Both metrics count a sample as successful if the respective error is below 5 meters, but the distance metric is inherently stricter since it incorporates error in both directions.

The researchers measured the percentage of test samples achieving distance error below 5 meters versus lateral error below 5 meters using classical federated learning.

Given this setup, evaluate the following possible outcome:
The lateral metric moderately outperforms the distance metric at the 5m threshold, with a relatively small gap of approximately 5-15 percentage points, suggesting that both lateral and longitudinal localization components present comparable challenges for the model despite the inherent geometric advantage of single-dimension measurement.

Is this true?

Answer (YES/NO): NO